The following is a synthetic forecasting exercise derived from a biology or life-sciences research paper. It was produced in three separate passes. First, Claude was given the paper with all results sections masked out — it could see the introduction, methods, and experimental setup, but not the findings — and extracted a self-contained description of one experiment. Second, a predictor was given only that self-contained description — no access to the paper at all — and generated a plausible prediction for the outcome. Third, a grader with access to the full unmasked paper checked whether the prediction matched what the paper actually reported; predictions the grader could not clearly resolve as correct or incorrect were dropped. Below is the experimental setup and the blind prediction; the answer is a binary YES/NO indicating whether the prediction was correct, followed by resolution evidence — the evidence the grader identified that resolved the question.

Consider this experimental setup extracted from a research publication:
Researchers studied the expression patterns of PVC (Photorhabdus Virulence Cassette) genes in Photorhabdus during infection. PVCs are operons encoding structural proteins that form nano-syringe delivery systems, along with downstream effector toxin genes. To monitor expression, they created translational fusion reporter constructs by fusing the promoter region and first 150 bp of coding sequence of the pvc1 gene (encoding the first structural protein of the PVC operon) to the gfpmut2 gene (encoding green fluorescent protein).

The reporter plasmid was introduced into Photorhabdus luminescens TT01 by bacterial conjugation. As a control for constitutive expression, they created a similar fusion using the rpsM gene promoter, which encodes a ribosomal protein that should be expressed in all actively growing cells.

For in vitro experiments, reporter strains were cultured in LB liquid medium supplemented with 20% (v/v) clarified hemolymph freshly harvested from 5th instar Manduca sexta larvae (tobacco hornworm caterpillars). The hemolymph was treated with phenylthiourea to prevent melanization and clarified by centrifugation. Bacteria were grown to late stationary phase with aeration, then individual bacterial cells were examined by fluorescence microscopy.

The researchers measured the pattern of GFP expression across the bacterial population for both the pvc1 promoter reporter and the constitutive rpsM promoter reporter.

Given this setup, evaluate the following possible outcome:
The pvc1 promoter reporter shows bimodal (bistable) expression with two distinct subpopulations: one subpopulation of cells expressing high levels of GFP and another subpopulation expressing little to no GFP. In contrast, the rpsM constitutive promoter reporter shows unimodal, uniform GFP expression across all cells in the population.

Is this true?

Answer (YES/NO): YES